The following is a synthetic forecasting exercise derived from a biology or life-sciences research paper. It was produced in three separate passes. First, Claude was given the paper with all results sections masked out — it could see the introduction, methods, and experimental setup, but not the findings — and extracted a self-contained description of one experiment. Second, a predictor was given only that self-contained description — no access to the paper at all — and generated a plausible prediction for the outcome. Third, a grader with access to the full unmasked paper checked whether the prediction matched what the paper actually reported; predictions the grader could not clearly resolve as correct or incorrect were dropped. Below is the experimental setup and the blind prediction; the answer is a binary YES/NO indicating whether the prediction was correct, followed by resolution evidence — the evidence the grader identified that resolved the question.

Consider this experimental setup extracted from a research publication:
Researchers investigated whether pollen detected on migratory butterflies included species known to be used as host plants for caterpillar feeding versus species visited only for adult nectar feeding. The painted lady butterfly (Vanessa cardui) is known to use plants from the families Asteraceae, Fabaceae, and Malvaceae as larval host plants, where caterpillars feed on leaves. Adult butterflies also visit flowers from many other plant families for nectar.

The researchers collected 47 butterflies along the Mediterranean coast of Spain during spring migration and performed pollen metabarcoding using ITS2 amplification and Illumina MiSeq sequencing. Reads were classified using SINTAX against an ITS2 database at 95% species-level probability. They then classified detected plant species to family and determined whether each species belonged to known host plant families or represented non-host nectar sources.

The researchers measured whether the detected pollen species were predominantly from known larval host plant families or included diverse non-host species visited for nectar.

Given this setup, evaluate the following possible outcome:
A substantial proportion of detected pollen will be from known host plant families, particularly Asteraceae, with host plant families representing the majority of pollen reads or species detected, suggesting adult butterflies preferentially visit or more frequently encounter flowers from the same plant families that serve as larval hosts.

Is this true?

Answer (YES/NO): NO